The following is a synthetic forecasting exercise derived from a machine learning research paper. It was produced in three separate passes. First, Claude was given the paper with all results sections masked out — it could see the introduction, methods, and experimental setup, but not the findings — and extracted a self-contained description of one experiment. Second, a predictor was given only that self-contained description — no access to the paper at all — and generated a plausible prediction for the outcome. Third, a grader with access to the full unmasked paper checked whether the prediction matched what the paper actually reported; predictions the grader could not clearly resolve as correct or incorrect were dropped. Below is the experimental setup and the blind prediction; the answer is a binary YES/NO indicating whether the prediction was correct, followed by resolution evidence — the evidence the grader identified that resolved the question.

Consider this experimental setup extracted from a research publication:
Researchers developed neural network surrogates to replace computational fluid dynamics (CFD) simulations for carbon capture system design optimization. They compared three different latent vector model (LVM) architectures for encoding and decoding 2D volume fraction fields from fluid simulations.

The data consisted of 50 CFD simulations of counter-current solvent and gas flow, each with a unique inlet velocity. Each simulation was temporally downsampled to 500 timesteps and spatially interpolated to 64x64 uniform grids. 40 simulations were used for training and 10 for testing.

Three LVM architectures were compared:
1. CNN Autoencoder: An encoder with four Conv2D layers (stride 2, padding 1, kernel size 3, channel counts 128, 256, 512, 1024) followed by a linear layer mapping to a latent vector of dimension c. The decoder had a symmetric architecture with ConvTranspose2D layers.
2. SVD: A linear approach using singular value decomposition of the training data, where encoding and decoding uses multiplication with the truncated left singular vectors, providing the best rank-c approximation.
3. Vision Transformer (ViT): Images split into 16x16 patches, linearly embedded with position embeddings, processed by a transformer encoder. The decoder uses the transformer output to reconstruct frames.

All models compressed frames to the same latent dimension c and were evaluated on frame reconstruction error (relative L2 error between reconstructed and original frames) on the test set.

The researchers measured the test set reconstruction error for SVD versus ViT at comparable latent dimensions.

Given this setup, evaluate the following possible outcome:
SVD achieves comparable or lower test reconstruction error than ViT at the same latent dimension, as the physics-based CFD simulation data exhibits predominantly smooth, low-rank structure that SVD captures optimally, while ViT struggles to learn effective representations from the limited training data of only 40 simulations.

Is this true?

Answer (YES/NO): YES